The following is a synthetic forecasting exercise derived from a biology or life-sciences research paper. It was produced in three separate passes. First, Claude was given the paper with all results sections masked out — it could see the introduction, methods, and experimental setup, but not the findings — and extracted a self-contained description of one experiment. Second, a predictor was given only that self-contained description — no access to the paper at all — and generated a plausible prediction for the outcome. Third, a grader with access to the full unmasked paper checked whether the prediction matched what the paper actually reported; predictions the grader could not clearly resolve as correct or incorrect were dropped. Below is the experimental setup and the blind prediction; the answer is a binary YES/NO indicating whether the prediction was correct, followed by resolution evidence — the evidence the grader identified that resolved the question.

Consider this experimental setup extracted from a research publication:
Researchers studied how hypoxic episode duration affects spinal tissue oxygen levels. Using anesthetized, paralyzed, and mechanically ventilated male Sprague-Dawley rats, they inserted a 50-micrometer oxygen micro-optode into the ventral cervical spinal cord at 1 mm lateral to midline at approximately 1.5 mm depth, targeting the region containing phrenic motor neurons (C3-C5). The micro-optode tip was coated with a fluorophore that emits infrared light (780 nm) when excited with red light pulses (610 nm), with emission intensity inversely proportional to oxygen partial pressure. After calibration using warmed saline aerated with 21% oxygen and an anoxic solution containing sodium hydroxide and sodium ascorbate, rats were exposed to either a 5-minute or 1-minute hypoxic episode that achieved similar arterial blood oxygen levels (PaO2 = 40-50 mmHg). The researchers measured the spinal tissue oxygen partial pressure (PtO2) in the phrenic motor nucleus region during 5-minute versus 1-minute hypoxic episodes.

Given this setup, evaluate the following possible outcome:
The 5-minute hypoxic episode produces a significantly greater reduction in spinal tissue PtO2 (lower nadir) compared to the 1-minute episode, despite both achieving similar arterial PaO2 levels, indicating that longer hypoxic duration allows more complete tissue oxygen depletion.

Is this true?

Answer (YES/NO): NO